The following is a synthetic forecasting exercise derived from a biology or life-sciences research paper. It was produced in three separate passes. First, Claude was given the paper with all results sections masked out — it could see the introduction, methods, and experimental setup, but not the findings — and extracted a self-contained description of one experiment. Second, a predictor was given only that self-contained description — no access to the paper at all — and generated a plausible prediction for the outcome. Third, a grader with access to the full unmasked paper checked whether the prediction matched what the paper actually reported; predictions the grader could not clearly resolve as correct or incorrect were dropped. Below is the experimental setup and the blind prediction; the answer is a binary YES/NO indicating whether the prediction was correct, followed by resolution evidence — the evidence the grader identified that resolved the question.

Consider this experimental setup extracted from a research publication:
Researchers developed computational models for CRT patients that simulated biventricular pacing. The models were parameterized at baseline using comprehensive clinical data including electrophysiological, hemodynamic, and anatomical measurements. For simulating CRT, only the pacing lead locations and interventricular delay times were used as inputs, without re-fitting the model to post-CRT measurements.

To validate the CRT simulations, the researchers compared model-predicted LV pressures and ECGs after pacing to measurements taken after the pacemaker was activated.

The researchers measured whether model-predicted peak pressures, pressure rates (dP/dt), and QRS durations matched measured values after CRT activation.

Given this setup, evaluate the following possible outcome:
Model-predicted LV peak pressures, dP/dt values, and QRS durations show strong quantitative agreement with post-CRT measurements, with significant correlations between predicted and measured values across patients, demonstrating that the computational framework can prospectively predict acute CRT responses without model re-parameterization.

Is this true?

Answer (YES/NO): NO